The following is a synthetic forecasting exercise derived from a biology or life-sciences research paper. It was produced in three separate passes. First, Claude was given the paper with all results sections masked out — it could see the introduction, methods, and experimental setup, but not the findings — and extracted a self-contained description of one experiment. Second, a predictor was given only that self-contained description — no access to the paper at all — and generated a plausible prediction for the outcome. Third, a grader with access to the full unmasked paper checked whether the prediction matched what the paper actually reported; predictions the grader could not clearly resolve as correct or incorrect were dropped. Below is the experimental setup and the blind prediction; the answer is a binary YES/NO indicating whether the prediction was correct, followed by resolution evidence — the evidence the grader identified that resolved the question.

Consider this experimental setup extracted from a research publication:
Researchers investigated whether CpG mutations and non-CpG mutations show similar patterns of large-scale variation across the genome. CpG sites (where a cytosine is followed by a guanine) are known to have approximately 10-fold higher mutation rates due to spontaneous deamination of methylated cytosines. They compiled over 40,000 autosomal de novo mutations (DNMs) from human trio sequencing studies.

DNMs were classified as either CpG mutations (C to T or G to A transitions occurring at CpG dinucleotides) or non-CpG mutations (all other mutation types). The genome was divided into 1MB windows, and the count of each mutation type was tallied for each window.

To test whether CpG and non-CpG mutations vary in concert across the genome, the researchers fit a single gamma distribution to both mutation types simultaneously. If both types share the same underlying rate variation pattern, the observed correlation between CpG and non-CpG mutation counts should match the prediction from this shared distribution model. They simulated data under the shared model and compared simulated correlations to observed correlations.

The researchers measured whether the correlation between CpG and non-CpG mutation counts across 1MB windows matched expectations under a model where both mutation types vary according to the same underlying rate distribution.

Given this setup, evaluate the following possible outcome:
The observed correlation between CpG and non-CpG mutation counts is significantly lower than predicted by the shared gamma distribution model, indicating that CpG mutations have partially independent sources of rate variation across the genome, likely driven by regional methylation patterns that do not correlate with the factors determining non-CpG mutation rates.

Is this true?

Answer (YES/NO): NO